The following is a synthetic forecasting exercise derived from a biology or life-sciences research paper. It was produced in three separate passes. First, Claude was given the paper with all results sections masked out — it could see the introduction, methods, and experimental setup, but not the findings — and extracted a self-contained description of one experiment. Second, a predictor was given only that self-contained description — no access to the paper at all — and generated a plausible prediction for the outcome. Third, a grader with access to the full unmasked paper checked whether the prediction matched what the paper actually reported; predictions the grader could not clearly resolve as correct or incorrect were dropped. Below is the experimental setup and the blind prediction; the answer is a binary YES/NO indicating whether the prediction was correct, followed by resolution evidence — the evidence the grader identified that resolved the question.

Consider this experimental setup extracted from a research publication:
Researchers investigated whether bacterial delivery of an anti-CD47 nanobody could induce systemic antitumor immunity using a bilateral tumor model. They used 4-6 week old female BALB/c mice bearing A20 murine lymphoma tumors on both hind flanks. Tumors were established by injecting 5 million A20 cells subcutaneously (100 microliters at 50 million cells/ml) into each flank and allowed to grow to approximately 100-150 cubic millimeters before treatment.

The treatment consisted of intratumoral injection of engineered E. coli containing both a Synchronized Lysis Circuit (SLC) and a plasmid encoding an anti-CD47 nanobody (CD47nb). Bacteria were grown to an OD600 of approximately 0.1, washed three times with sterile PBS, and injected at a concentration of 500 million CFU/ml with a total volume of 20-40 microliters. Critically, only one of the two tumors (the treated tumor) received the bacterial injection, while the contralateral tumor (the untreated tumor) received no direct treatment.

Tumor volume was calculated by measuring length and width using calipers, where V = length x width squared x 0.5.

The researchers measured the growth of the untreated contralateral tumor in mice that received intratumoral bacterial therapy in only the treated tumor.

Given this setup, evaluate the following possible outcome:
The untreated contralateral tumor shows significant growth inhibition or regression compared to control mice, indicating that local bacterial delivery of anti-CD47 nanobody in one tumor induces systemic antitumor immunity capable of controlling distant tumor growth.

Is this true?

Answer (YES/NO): YES